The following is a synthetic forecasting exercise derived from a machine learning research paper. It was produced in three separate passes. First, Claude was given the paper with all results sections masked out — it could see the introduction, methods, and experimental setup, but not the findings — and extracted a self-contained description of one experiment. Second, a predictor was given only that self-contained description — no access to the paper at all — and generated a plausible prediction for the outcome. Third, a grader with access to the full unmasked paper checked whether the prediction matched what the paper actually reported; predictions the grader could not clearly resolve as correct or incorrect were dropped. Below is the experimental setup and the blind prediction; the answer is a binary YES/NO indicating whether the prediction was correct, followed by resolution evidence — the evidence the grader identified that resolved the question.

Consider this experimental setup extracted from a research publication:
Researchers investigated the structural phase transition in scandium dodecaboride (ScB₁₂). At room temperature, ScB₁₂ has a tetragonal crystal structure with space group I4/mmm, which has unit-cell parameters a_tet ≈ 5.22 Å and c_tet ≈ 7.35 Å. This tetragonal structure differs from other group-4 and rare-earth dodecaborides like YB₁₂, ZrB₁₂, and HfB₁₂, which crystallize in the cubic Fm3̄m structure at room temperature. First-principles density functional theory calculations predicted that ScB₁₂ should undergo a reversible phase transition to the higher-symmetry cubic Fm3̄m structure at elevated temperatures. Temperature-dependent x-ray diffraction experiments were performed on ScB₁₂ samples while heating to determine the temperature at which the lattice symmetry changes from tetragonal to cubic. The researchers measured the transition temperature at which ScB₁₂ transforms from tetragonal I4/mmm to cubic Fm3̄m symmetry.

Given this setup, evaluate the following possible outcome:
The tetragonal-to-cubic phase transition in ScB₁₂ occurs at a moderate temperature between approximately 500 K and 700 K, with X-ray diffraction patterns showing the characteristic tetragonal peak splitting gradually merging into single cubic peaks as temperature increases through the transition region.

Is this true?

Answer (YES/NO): YES